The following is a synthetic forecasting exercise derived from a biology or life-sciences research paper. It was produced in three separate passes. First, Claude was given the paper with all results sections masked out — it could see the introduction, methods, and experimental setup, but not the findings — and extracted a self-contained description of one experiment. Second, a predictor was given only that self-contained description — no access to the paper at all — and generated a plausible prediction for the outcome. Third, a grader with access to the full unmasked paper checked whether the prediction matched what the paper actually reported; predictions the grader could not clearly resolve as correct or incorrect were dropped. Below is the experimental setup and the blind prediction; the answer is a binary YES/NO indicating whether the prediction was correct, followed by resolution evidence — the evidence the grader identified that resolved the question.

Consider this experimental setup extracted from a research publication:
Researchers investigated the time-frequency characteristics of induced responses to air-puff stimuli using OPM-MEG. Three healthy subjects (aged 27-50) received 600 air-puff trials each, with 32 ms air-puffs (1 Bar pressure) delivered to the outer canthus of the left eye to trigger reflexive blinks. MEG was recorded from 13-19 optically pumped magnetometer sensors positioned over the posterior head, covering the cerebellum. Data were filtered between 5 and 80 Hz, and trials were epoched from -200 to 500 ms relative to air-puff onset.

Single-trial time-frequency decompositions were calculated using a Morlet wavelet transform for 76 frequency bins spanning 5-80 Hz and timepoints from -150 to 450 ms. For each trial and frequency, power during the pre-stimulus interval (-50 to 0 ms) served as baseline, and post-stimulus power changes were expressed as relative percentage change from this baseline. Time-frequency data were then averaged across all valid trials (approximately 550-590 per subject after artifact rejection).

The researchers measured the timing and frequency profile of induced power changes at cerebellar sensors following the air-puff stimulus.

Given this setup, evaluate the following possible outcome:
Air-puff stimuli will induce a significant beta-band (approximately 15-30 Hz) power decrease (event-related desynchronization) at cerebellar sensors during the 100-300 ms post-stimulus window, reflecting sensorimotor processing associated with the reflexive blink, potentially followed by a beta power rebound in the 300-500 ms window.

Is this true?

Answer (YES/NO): NO